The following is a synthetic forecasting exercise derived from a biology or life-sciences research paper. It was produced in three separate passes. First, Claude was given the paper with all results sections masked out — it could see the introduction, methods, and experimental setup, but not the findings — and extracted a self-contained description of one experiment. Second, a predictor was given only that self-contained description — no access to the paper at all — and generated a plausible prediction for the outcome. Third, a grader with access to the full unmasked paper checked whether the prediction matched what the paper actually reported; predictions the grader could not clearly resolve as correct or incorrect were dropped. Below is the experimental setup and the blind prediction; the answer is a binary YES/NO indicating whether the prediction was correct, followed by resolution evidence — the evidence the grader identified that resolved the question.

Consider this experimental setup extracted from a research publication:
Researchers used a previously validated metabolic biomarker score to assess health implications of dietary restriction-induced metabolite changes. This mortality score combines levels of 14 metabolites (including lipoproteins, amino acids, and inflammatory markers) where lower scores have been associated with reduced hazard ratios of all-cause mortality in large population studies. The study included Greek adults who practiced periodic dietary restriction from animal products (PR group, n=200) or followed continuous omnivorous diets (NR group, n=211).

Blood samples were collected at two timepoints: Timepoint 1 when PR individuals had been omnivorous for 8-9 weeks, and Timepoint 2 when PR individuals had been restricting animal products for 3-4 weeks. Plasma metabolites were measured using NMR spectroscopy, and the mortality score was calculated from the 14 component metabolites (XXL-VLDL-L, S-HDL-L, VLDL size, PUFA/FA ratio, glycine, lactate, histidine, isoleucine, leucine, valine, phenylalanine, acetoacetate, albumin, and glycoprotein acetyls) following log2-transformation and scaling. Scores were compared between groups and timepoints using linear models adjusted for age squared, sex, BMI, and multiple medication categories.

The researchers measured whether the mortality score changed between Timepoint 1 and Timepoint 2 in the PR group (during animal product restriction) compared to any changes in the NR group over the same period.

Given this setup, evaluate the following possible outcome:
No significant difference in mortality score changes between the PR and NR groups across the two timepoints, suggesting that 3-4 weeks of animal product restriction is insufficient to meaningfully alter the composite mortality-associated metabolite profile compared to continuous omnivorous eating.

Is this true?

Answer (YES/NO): NO